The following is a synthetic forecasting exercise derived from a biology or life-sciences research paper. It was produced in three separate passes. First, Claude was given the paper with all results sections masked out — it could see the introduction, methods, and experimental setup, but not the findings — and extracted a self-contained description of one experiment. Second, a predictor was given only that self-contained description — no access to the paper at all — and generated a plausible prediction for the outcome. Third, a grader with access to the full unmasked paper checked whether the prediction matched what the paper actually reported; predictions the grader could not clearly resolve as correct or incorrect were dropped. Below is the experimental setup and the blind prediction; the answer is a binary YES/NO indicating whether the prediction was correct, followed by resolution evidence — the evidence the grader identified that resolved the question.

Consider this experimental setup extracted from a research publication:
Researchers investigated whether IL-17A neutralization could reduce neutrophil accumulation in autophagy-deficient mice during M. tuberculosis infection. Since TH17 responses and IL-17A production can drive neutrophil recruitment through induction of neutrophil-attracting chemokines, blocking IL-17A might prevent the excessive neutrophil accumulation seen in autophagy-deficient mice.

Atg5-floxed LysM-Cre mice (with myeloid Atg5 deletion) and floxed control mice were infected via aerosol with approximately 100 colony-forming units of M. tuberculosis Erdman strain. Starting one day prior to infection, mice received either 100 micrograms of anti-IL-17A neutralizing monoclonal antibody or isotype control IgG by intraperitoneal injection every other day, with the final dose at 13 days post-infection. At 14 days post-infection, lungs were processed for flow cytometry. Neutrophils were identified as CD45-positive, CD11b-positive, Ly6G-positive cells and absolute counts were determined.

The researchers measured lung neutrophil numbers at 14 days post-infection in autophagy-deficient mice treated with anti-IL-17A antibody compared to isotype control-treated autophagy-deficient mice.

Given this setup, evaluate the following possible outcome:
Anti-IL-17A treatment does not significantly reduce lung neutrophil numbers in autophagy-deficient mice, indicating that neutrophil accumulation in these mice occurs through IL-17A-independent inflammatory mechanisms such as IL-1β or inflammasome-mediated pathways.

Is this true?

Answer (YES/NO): NO